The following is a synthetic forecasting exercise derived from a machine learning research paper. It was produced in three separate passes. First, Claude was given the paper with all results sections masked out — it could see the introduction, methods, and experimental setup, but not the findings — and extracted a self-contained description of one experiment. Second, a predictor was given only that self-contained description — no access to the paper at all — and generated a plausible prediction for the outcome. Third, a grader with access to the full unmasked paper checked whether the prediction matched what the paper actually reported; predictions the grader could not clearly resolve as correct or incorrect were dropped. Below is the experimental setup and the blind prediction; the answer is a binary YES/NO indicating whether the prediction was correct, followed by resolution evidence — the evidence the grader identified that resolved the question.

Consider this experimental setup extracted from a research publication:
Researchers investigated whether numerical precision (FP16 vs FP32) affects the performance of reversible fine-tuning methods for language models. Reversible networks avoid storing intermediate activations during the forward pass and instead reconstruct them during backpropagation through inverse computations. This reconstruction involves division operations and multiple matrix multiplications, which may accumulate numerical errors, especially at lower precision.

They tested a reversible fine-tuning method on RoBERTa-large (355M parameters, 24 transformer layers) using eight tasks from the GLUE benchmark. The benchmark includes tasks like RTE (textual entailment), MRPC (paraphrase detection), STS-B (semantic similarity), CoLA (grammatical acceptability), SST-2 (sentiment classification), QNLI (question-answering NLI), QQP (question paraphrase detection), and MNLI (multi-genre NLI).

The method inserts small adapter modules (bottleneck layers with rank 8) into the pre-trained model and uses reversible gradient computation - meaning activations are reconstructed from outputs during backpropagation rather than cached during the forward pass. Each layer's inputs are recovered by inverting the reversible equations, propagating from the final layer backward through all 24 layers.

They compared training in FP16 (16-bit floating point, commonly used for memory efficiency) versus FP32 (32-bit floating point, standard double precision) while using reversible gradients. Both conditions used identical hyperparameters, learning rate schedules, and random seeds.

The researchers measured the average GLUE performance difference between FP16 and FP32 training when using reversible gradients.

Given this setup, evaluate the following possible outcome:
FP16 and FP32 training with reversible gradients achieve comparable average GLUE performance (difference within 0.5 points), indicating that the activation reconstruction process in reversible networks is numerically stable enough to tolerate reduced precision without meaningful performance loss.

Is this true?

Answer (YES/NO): NO